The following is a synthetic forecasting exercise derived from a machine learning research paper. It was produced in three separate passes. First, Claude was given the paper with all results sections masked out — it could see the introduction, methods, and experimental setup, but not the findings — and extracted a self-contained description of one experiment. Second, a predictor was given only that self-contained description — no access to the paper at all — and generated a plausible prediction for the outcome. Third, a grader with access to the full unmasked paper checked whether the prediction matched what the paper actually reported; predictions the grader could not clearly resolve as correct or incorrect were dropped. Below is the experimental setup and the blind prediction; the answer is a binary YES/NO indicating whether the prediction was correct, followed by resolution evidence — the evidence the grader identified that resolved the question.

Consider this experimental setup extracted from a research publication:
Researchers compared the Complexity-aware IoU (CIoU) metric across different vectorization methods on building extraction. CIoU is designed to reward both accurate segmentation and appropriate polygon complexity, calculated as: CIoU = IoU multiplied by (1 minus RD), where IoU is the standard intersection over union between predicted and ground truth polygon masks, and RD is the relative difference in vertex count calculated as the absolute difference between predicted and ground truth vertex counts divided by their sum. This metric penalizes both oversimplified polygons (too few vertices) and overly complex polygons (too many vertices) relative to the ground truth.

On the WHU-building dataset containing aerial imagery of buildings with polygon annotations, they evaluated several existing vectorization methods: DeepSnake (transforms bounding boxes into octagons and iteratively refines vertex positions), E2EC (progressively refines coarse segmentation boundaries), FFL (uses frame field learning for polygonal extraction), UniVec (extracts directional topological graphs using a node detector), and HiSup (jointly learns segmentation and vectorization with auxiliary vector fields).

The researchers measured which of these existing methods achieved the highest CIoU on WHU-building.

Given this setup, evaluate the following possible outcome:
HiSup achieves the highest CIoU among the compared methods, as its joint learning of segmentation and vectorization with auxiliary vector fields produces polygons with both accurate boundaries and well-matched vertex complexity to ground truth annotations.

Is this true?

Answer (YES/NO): NO